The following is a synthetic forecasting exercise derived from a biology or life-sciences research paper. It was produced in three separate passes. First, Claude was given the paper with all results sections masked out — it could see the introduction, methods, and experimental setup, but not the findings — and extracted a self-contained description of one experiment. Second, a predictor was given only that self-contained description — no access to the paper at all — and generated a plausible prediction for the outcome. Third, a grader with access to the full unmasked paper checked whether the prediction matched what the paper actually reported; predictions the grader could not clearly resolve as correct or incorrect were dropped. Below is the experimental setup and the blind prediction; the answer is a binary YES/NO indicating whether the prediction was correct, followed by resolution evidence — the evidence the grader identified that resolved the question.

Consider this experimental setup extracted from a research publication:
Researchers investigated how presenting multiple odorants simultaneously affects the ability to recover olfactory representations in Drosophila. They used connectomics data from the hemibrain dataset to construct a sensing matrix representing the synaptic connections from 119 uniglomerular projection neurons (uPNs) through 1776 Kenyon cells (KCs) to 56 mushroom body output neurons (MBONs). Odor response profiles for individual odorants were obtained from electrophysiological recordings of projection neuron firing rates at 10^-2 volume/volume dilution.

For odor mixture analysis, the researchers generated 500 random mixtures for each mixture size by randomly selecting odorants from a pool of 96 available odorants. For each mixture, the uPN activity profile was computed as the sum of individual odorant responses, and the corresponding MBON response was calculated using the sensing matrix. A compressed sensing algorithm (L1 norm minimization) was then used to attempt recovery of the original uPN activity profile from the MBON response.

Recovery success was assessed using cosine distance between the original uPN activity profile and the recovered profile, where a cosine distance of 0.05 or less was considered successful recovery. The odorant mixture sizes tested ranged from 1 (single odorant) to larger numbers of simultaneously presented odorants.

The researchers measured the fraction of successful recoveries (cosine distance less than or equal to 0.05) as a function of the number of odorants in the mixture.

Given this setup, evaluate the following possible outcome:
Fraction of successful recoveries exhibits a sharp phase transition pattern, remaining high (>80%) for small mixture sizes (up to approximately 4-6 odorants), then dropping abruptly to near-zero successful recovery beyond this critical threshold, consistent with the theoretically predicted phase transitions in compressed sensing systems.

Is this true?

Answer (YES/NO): NO